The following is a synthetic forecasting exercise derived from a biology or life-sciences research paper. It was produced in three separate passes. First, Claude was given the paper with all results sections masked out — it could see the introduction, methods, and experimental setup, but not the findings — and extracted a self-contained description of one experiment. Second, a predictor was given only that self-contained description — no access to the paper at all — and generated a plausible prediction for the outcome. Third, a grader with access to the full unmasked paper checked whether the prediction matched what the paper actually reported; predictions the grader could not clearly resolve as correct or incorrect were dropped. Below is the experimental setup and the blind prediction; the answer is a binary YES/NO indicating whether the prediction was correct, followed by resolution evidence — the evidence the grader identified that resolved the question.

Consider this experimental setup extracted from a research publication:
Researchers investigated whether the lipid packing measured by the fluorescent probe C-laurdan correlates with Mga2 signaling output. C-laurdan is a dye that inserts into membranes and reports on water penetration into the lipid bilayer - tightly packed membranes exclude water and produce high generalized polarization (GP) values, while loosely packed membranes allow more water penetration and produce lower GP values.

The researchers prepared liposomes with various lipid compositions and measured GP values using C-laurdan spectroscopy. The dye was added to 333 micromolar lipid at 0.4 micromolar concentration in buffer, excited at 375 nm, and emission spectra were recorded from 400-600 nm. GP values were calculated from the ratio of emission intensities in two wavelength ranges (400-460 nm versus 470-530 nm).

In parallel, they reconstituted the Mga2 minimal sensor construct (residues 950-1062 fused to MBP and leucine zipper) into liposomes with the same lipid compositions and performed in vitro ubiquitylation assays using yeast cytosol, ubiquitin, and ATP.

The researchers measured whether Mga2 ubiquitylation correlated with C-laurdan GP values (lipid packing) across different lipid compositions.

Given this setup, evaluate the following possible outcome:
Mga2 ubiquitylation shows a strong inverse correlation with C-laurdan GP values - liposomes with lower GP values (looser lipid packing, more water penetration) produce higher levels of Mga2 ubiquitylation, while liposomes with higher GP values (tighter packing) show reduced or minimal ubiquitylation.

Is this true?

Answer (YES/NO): NO